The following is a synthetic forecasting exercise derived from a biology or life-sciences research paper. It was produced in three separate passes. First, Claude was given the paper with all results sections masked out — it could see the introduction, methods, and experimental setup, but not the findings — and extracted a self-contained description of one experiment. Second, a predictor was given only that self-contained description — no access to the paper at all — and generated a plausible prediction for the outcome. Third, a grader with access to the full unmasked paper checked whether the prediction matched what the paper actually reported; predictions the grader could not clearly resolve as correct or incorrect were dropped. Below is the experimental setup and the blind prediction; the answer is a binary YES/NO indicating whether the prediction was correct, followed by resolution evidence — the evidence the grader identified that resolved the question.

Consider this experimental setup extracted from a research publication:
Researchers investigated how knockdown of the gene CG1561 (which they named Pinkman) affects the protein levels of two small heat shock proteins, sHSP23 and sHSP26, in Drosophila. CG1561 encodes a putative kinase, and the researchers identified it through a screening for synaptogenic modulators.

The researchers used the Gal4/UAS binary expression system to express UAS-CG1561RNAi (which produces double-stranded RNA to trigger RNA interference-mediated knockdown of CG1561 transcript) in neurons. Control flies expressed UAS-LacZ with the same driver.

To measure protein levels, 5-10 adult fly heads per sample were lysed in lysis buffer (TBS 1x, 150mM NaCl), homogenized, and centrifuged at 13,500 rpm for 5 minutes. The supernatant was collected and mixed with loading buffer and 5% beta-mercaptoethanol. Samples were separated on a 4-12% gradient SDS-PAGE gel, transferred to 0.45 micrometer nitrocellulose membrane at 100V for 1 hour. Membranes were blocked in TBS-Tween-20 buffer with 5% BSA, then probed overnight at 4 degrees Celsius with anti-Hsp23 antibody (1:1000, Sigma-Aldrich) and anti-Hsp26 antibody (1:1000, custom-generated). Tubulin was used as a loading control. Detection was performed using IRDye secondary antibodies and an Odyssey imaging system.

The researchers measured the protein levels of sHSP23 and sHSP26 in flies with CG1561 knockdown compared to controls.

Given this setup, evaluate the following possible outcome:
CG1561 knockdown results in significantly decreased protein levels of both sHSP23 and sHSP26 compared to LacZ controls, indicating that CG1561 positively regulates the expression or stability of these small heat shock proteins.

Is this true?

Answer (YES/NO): NO